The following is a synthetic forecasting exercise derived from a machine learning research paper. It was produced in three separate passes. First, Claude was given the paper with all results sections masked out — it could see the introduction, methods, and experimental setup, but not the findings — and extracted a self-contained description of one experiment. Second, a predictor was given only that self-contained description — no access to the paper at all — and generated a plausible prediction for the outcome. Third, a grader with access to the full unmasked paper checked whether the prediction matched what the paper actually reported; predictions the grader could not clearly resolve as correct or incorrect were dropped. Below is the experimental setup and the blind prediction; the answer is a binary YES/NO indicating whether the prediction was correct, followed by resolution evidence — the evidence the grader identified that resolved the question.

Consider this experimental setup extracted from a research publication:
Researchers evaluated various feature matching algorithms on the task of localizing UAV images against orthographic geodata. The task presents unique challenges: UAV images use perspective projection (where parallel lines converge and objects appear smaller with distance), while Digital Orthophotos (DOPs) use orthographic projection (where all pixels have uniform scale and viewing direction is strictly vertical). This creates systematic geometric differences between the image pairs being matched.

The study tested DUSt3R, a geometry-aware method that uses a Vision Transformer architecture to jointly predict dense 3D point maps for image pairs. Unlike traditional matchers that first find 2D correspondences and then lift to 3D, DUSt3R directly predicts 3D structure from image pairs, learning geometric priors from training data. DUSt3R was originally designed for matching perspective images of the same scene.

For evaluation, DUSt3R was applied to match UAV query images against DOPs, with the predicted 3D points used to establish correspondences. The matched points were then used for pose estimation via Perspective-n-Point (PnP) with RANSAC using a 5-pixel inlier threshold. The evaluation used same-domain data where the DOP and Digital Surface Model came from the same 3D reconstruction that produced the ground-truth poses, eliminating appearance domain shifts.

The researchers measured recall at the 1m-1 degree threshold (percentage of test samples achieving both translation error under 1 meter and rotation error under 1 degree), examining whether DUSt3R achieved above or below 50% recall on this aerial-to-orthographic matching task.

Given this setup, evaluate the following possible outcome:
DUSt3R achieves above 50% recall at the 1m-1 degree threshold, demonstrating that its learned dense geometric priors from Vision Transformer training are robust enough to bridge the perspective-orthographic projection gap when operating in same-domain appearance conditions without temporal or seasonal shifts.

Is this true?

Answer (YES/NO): NO